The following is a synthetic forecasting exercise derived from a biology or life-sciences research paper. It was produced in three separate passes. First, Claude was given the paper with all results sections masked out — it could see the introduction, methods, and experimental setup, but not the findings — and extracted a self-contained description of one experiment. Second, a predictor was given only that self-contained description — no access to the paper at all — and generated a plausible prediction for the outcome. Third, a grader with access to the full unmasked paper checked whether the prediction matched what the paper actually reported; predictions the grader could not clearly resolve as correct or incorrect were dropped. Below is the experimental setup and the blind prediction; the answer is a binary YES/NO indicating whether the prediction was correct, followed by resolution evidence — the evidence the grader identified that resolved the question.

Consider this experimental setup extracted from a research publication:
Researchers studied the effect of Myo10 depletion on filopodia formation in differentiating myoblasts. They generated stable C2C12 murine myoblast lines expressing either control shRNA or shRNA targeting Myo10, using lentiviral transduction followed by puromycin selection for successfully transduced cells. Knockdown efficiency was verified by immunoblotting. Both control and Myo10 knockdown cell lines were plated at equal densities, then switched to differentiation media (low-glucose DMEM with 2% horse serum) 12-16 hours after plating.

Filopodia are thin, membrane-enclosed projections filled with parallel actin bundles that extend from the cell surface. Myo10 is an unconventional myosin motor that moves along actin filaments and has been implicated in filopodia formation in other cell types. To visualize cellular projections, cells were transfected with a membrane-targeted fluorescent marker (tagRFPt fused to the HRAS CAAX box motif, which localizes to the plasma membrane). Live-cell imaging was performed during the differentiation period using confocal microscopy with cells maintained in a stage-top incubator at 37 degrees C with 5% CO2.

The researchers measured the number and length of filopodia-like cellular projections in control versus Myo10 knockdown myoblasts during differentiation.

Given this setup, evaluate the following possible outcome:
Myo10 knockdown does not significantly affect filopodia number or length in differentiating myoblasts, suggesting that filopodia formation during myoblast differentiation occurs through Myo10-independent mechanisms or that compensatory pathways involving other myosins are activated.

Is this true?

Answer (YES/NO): NO